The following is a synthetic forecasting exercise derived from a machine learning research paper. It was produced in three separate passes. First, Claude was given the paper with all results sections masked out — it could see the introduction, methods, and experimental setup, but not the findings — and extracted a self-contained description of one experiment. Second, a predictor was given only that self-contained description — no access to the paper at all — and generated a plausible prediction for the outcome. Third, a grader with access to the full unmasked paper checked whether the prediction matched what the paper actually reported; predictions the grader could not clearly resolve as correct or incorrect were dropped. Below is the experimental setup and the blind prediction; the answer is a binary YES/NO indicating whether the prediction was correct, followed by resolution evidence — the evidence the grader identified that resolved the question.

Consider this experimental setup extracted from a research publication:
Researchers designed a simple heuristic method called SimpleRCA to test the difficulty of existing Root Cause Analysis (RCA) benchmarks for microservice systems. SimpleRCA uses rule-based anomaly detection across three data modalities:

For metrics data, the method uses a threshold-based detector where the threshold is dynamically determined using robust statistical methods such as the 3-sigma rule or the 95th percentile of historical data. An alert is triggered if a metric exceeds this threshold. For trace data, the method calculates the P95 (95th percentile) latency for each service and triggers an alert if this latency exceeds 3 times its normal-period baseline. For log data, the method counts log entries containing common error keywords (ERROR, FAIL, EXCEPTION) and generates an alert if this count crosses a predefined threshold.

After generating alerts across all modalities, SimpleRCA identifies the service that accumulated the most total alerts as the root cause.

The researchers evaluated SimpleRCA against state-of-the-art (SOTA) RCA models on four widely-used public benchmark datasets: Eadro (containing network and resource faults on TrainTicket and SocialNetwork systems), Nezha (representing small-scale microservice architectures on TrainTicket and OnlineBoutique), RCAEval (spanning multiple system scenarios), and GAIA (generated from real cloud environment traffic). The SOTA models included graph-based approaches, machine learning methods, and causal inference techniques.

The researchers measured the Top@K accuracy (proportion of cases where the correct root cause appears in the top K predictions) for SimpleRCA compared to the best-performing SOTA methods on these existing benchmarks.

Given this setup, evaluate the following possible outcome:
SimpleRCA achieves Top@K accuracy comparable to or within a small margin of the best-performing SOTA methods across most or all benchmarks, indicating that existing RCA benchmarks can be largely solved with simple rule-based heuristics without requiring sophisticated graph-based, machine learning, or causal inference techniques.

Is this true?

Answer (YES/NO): YES